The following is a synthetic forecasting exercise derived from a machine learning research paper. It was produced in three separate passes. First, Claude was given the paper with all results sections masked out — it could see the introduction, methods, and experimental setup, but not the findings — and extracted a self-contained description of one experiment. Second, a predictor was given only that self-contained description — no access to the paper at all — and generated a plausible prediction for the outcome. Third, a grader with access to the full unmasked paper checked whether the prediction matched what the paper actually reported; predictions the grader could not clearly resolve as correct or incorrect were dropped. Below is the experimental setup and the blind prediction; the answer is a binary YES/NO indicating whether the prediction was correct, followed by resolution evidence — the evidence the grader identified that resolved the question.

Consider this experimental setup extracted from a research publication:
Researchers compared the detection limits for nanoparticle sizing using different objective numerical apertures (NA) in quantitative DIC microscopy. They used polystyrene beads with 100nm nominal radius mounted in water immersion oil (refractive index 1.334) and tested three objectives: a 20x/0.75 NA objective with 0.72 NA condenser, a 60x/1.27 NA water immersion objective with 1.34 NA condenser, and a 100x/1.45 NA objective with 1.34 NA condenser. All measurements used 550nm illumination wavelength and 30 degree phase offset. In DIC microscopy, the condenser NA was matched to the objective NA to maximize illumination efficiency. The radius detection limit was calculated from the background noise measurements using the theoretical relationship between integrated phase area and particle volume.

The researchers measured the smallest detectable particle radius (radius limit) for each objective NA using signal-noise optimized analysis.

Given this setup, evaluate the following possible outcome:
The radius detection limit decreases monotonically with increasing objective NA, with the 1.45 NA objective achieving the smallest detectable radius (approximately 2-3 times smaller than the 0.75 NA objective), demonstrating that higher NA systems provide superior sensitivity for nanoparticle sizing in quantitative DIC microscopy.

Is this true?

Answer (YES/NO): NO